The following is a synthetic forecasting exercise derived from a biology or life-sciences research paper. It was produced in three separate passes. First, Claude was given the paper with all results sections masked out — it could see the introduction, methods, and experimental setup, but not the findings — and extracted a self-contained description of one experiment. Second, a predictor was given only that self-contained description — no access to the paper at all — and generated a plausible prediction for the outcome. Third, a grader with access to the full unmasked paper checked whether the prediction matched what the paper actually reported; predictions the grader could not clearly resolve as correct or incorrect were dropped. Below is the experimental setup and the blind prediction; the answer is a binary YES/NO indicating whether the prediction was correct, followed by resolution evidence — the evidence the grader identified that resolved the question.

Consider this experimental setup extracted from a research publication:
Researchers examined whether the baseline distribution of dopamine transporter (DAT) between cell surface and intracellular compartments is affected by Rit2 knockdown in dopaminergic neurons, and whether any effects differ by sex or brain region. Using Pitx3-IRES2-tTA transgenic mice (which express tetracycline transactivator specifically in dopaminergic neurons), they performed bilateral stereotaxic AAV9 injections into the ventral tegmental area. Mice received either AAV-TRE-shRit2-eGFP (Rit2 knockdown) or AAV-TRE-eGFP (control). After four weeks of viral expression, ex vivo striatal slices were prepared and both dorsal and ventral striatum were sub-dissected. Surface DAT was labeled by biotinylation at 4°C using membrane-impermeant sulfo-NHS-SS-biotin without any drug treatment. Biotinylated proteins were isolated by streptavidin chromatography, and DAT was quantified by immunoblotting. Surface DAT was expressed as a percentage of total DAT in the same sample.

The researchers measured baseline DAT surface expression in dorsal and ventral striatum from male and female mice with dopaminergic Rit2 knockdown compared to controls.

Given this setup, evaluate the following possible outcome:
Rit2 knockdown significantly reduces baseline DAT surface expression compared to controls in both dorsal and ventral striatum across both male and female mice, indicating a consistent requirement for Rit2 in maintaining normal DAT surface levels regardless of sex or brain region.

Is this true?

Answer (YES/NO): NO